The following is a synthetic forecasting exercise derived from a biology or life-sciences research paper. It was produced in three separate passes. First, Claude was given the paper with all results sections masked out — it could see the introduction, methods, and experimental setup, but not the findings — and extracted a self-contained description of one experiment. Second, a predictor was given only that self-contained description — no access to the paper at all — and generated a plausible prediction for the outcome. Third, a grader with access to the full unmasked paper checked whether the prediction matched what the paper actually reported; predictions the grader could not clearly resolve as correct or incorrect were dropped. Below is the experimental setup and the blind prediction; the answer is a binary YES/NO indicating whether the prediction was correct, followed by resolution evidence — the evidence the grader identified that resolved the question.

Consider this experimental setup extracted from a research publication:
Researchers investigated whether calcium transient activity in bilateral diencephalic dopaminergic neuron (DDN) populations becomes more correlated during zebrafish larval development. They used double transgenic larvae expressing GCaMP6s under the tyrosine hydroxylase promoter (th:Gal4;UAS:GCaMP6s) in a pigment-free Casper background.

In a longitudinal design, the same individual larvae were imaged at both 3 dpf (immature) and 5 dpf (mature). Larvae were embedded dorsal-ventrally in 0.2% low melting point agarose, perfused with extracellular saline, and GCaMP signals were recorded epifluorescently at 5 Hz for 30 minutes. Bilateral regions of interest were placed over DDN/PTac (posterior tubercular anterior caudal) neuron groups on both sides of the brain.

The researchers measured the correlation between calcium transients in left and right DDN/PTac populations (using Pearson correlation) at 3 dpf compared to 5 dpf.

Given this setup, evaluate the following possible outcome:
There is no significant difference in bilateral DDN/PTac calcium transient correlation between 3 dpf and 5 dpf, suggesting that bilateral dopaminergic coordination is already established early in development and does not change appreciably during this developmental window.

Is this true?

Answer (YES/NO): YES